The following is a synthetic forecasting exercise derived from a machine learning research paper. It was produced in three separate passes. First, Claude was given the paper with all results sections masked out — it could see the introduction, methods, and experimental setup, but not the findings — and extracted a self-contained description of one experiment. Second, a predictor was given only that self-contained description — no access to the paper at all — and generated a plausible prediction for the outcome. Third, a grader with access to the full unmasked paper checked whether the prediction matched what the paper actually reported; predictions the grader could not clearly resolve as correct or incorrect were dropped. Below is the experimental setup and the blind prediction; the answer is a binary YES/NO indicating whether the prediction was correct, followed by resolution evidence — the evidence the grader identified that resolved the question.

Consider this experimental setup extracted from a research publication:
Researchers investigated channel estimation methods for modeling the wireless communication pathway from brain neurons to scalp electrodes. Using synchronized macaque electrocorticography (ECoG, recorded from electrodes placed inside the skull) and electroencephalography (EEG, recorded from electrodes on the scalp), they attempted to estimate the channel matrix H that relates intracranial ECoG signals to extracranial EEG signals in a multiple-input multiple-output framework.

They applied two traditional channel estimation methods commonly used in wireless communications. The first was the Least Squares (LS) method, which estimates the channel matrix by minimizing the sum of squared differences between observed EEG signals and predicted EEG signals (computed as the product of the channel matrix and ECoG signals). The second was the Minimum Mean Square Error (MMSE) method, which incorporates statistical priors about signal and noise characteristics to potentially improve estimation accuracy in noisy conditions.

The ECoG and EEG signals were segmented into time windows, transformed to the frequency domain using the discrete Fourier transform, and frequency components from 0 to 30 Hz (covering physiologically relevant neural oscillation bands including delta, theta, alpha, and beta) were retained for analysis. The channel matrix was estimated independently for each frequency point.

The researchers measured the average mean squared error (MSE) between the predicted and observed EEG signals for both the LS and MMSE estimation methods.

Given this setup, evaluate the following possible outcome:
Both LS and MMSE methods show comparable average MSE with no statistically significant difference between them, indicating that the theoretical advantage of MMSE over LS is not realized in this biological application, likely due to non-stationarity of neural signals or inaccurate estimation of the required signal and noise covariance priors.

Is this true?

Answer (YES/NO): YES